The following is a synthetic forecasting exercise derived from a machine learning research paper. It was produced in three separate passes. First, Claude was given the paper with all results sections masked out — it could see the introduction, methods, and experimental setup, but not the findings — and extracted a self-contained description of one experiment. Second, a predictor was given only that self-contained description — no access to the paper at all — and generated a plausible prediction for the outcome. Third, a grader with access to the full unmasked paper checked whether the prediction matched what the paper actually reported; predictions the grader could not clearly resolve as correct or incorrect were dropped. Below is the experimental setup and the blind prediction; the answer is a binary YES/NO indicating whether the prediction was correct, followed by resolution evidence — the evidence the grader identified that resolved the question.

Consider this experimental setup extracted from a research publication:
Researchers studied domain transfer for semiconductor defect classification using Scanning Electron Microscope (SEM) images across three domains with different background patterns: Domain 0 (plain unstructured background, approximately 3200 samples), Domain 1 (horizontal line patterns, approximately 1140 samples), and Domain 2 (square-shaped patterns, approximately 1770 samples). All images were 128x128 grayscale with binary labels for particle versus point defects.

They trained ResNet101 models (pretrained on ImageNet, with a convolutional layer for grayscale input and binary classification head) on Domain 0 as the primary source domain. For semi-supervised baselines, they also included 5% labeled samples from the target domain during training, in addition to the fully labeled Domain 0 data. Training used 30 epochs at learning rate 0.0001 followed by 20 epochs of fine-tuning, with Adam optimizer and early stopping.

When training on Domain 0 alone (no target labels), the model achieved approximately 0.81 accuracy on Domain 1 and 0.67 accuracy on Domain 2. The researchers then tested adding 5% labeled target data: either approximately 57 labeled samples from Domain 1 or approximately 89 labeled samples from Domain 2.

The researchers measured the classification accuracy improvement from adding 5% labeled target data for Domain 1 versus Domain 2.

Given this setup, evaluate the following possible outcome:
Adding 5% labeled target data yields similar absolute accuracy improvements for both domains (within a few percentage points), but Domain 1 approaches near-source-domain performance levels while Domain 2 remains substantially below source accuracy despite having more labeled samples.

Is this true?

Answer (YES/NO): NO